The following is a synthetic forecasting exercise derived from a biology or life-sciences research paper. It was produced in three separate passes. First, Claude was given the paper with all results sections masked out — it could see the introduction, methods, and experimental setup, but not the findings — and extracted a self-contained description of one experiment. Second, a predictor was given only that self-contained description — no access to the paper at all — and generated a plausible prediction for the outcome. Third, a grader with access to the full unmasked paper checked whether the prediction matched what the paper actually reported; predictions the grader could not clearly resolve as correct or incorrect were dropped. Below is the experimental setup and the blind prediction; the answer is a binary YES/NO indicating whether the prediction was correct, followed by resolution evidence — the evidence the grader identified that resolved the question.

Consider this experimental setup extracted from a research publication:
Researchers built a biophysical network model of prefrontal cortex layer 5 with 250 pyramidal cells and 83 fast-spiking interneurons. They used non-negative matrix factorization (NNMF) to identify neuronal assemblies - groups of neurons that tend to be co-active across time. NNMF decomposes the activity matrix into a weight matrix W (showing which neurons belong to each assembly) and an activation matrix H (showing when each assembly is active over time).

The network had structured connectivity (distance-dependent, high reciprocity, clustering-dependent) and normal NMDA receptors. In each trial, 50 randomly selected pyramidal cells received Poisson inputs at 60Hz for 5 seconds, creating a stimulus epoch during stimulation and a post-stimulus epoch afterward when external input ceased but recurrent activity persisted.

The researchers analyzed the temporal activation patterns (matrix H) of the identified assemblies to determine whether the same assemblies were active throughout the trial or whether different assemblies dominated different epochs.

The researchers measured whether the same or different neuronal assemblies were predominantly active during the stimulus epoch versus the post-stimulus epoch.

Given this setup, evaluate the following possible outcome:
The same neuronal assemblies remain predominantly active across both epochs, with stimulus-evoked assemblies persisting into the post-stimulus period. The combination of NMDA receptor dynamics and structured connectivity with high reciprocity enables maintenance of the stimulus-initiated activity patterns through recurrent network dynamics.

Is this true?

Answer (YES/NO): NO